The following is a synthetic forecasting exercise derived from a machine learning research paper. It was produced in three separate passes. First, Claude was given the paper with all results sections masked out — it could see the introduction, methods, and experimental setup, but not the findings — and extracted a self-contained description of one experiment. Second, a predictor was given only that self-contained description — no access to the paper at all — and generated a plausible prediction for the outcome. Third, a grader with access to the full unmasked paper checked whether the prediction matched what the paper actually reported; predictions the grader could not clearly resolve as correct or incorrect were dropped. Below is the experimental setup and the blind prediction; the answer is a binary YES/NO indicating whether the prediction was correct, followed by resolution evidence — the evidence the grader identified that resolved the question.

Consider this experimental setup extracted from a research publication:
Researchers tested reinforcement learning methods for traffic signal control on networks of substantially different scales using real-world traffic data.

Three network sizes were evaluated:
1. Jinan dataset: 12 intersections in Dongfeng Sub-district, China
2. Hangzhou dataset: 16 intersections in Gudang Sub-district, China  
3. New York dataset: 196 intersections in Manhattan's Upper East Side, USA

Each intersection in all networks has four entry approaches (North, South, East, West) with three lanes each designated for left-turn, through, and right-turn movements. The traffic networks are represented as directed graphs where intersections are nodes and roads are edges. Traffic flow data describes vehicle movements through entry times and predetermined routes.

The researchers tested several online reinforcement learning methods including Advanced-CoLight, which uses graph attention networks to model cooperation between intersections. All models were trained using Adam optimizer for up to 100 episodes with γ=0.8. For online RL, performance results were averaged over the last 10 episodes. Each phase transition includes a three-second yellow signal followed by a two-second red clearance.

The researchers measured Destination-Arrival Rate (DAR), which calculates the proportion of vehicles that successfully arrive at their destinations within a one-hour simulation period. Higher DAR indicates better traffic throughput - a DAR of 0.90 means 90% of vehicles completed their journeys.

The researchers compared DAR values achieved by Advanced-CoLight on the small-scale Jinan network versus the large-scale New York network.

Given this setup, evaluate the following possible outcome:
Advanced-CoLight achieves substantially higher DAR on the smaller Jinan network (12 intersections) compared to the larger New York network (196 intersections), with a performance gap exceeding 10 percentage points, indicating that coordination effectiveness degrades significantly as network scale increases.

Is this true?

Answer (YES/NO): YES